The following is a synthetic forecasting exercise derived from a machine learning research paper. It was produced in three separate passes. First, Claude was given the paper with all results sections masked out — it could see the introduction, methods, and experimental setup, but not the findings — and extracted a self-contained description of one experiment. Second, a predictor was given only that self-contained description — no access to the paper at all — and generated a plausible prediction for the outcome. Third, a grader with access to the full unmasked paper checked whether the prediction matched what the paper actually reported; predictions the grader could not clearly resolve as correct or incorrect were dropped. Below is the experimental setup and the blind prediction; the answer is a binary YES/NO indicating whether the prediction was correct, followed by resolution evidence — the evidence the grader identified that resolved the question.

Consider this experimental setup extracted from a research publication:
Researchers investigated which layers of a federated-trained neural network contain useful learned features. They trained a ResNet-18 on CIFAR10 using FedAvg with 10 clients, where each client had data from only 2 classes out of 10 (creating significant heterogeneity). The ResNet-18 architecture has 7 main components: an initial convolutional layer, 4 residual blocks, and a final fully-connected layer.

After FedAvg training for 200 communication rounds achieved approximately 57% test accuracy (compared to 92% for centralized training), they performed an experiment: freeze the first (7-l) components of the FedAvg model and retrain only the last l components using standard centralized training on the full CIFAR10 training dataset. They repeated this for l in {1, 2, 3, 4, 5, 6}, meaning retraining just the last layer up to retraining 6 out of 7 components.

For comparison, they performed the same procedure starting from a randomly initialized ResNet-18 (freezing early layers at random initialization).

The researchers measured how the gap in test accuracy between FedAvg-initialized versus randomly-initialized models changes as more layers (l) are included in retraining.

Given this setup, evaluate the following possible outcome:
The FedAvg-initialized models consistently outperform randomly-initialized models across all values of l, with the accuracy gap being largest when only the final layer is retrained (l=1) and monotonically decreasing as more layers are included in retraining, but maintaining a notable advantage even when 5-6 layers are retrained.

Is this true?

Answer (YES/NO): NO